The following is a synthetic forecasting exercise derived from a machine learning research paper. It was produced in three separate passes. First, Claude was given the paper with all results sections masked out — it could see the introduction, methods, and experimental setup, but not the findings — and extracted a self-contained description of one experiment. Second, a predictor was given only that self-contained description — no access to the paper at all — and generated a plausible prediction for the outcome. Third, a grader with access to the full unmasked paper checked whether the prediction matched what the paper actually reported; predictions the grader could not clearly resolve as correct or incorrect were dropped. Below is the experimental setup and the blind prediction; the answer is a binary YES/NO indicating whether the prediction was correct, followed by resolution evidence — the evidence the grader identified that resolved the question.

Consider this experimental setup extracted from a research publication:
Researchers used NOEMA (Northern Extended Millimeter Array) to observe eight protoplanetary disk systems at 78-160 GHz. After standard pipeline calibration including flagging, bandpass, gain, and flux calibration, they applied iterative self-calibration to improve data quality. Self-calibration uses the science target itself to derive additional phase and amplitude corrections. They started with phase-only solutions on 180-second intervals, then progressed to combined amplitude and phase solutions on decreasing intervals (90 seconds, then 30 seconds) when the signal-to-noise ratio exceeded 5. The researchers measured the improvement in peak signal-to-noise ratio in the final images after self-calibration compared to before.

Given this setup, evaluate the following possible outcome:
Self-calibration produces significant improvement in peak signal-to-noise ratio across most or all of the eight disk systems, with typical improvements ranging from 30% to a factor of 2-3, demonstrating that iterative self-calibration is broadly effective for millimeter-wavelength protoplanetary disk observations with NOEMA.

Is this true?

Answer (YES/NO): NO